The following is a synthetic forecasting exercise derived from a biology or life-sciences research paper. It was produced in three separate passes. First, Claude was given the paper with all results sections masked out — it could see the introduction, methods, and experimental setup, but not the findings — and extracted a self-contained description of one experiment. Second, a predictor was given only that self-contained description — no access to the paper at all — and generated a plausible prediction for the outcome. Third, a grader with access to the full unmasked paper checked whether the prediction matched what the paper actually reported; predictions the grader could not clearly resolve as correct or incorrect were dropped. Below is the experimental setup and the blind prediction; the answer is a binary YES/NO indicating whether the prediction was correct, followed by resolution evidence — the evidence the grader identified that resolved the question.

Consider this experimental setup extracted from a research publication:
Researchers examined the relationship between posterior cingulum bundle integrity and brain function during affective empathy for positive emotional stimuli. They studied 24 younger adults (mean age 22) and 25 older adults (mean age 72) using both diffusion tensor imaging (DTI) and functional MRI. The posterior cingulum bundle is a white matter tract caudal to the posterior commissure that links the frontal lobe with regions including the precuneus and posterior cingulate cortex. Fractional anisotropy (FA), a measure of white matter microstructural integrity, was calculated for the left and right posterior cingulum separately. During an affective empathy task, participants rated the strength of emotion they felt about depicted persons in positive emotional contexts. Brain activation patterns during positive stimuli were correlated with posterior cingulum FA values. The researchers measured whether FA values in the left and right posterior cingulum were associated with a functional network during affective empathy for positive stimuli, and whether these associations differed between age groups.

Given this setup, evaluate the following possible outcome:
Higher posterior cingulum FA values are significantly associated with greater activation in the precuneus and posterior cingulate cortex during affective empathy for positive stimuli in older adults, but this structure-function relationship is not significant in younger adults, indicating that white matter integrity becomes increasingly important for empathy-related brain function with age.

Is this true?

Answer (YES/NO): NO